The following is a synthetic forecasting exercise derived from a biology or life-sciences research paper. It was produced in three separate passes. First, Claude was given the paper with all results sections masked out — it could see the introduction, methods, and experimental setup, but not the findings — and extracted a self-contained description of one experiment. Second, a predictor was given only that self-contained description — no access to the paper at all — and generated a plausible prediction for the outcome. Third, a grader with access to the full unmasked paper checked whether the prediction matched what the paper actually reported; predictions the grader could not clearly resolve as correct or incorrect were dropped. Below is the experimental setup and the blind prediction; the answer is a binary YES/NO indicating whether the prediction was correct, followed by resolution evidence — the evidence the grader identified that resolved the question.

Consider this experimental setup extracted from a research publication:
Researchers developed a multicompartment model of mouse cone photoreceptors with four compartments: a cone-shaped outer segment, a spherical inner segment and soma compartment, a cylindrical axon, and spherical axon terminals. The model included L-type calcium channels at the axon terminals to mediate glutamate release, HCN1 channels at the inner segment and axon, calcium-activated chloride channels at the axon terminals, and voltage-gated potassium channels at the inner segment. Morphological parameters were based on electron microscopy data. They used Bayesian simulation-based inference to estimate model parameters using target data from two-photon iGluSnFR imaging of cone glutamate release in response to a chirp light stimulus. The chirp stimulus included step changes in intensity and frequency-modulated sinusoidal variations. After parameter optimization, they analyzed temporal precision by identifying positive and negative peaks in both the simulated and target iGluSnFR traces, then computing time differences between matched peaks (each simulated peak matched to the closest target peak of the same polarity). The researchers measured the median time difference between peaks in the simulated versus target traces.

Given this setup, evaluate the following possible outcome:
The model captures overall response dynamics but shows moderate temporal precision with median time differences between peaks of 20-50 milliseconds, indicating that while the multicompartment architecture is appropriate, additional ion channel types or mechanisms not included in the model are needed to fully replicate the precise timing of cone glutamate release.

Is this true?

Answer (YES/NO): NO